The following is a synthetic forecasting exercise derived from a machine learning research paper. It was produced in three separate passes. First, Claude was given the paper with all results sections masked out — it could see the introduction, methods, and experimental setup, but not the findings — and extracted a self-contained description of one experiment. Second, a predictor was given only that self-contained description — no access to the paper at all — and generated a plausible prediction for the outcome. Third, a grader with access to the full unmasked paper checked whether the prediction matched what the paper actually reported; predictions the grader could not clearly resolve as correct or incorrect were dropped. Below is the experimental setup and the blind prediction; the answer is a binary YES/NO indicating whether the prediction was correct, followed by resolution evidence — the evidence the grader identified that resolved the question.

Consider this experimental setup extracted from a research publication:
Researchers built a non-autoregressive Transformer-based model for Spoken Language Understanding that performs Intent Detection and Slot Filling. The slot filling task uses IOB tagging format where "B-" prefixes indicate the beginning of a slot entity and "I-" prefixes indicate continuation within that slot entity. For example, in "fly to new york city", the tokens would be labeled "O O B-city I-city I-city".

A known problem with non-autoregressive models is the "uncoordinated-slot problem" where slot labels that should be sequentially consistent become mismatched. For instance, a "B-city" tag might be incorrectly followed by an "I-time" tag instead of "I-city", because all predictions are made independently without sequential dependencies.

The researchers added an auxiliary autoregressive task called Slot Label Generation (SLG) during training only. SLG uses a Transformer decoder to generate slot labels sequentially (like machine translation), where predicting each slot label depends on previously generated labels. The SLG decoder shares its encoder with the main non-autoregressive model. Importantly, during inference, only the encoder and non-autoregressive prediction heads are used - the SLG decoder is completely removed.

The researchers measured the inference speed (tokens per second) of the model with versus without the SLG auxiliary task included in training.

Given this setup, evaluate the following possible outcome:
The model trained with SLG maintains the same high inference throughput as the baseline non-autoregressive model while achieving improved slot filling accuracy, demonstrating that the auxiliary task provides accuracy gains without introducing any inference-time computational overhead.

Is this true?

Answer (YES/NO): YES